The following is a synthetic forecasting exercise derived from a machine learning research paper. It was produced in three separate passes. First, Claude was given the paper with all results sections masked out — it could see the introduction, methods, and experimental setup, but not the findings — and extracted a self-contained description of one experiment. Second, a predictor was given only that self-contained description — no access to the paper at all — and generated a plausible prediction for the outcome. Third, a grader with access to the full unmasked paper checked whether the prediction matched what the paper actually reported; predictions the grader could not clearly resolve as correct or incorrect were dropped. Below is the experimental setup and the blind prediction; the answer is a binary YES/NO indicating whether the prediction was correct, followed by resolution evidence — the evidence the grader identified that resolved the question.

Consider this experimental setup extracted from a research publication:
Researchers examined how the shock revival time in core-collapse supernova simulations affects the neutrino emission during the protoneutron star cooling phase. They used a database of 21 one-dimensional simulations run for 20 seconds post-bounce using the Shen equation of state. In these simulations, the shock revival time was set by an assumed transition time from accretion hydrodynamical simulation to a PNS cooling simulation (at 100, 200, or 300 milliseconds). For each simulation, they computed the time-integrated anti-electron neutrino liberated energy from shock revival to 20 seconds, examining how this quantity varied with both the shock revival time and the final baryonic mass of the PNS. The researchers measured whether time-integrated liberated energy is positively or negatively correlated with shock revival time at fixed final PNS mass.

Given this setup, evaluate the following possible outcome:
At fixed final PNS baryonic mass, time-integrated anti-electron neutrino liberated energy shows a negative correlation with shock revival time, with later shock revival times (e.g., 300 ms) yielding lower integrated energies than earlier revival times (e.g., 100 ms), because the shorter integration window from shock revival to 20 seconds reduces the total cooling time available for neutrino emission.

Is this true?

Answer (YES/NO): YES